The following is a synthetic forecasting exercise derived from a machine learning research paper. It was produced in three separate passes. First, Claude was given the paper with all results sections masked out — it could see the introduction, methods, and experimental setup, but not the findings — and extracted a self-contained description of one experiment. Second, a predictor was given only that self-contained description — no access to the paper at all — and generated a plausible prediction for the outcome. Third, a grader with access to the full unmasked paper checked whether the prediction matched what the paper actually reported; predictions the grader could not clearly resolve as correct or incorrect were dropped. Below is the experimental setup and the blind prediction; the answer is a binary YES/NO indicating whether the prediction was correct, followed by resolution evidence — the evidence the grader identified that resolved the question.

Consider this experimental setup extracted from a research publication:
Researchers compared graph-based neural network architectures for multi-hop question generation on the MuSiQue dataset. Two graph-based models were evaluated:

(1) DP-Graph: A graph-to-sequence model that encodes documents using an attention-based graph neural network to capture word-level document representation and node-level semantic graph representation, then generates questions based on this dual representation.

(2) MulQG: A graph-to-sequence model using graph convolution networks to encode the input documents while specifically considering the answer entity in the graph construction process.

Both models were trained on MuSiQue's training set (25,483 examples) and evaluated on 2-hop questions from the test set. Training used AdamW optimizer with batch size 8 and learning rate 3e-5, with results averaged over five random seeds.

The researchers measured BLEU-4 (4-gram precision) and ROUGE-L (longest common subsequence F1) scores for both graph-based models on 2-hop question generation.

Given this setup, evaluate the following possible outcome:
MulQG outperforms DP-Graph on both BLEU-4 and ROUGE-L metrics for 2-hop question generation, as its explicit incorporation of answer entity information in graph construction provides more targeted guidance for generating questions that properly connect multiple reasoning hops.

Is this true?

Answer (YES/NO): YES